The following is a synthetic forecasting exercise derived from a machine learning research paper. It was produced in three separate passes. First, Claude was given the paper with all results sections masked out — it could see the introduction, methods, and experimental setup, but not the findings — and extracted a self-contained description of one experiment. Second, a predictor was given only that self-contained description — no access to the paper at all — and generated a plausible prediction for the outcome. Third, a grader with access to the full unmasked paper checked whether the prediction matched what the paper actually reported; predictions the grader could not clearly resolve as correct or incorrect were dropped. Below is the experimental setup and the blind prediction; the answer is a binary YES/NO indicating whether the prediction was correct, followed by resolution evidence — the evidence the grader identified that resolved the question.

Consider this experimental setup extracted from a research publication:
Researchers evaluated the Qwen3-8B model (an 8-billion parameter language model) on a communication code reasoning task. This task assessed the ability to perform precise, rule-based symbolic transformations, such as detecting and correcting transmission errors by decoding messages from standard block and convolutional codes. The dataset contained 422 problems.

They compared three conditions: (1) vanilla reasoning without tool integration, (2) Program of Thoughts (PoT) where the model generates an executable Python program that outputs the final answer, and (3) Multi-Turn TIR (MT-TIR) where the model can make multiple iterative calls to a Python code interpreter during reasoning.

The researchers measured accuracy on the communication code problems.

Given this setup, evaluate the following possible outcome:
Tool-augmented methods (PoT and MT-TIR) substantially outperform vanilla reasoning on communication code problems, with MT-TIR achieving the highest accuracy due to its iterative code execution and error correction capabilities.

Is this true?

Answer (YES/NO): NO